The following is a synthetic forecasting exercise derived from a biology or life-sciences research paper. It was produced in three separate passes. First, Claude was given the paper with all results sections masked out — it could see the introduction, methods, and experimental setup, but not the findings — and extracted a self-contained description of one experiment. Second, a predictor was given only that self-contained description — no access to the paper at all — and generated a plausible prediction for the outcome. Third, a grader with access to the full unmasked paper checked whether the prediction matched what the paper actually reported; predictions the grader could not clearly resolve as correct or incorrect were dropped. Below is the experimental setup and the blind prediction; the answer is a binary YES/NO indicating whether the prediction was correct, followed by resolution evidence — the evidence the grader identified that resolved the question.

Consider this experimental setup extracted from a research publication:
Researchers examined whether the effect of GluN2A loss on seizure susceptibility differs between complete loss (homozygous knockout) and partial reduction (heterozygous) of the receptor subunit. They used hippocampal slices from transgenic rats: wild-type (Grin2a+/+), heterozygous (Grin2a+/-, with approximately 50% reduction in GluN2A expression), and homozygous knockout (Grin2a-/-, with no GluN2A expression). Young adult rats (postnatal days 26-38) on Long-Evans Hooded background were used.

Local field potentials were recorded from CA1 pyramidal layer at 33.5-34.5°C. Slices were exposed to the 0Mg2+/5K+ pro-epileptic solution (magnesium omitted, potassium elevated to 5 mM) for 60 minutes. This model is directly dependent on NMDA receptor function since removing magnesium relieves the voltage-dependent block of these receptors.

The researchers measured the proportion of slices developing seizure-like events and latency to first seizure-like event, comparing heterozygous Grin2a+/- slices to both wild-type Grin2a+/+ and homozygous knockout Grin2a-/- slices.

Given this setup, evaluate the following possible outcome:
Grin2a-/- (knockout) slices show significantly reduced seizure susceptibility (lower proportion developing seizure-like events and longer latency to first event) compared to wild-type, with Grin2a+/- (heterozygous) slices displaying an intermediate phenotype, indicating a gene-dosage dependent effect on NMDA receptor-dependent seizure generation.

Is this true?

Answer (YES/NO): NO